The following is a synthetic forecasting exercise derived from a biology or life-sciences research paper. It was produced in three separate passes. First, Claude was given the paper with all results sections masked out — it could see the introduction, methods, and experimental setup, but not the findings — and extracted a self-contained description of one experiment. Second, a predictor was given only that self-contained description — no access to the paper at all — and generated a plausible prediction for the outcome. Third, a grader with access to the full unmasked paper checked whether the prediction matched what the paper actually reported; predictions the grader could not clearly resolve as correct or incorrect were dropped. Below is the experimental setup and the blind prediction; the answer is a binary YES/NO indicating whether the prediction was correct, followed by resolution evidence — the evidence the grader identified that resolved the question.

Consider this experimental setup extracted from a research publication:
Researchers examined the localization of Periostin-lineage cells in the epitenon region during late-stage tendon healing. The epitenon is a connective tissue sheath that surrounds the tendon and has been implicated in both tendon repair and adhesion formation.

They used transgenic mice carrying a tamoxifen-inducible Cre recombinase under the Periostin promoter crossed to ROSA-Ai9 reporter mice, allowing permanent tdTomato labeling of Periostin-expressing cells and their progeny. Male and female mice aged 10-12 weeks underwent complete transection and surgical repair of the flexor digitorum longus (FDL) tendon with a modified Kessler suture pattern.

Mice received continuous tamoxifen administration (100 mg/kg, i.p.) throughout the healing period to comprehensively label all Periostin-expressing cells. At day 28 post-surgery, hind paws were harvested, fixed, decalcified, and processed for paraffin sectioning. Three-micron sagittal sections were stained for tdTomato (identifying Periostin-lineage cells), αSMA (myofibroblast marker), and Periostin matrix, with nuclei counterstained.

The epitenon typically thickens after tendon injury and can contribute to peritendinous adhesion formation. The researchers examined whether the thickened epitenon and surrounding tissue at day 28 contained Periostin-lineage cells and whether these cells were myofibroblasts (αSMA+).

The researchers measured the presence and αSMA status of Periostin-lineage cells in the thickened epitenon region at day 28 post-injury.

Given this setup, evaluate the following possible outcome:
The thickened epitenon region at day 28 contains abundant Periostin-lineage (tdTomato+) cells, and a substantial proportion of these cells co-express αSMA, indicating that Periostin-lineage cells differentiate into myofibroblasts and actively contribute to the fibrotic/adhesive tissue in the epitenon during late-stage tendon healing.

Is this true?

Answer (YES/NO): NO